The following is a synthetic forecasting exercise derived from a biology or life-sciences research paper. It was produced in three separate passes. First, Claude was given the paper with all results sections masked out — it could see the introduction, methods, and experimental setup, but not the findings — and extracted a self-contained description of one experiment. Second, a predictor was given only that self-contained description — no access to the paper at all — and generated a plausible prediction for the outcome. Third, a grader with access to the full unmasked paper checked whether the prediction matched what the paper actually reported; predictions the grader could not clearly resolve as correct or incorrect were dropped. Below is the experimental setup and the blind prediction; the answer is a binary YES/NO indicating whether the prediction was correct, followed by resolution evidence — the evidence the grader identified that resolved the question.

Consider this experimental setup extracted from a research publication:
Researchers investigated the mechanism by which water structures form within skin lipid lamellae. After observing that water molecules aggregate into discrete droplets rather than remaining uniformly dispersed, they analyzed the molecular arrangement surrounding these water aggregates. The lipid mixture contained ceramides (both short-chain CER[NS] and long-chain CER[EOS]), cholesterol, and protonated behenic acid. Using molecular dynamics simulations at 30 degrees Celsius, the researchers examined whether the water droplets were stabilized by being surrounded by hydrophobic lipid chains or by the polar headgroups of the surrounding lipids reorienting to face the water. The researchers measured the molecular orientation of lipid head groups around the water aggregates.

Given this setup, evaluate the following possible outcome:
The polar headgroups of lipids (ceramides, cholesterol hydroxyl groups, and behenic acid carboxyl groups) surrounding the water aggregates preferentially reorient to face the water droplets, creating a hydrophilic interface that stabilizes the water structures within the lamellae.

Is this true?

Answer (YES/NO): YES